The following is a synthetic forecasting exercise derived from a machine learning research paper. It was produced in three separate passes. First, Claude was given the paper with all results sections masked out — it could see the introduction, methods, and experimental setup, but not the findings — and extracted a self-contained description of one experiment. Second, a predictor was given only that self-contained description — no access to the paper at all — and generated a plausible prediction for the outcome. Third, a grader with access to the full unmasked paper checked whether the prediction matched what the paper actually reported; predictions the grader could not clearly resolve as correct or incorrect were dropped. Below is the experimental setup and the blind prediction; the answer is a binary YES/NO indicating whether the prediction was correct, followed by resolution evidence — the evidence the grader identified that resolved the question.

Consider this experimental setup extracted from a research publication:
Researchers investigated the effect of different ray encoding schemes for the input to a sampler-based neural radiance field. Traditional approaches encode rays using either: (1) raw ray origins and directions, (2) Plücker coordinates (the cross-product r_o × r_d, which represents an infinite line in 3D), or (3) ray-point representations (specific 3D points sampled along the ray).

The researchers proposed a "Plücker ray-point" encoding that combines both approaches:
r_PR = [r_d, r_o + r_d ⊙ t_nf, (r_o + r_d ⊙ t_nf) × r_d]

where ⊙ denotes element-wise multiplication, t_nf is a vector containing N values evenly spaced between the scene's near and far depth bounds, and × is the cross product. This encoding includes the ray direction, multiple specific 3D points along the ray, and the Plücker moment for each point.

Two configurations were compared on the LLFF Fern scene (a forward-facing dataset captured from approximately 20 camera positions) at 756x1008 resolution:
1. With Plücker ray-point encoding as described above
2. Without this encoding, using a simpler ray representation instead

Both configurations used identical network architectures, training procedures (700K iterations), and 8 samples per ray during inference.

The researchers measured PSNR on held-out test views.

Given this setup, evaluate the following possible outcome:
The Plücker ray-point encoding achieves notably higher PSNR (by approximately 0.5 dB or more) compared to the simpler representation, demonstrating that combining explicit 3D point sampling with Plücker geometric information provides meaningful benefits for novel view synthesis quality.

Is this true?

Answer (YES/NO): NO